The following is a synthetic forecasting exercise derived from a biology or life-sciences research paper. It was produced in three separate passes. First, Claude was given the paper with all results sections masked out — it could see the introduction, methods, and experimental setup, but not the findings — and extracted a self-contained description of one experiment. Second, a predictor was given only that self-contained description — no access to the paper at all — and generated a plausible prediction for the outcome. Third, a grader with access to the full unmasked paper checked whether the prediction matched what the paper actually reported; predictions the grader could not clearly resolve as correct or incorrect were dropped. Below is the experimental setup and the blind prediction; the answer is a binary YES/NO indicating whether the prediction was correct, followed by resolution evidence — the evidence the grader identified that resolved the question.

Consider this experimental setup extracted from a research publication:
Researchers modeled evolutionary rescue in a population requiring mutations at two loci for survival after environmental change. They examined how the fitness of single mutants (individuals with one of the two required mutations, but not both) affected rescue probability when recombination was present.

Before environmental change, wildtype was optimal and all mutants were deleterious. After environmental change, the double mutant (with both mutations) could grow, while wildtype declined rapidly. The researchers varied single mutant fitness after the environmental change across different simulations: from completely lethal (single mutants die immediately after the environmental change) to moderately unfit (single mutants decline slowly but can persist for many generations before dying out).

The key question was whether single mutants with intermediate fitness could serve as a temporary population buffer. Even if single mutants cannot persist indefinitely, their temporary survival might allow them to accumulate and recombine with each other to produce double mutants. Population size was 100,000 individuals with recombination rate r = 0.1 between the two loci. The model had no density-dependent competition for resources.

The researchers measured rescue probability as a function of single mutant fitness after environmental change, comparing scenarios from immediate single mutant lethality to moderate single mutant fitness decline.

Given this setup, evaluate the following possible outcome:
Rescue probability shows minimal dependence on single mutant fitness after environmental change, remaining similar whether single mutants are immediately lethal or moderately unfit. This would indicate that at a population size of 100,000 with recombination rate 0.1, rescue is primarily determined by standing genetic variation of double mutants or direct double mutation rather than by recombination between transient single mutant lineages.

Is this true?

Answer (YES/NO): NO